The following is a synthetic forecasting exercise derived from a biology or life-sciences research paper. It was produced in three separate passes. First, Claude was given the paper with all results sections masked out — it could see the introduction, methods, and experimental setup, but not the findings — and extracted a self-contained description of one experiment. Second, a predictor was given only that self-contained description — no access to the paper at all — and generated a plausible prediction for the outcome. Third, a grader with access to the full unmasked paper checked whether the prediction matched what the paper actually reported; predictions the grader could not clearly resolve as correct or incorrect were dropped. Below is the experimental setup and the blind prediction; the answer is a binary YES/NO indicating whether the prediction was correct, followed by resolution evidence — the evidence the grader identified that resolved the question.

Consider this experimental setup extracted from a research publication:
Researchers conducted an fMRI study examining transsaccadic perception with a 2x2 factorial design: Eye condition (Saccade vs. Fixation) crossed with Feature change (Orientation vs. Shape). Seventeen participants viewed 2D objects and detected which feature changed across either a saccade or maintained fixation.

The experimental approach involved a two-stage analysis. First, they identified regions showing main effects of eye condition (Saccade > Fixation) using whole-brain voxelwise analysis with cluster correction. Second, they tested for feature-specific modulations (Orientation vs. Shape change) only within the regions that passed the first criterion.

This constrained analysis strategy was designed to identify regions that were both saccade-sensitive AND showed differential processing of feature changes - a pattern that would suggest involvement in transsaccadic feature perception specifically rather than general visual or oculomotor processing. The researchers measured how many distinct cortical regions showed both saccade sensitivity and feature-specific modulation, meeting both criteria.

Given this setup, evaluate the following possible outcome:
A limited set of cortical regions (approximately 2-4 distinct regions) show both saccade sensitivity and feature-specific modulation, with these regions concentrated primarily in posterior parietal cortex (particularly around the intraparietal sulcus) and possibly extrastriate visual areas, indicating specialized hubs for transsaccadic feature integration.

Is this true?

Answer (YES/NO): NO